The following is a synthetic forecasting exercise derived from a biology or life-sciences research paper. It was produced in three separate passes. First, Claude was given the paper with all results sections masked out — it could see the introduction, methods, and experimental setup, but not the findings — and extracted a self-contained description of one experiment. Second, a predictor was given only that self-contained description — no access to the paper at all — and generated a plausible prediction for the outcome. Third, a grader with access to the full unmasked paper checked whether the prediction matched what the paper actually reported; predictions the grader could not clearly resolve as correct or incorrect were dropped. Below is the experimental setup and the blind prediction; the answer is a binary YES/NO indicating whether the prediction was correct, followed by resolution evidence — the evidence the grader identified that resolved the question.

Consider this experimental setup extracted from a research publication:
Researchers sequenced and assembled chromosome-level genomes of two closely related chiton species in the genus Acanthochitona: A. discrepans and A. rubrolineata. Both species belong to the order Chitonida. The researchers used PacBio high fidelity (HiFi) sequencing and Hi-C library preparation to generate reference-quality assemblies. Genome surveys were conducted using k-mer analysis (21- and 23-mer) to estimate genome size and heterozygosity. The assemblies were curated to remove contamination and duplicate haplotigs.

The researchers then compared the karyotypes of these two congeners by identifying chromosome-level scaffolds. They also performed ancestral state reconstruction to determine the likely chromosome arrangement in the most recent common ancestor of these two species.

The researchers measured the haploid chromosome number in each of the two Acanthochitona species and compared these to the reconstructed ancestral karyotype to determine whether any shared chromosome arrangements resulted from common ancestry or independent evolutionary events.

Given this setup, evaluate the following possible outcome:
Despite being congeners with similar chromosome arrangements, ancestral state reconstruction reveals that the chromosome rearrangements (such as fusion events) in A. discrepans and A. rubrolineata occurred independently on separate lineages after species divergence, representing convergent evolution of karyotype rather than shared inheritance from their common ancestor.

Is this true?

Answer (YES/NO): YES